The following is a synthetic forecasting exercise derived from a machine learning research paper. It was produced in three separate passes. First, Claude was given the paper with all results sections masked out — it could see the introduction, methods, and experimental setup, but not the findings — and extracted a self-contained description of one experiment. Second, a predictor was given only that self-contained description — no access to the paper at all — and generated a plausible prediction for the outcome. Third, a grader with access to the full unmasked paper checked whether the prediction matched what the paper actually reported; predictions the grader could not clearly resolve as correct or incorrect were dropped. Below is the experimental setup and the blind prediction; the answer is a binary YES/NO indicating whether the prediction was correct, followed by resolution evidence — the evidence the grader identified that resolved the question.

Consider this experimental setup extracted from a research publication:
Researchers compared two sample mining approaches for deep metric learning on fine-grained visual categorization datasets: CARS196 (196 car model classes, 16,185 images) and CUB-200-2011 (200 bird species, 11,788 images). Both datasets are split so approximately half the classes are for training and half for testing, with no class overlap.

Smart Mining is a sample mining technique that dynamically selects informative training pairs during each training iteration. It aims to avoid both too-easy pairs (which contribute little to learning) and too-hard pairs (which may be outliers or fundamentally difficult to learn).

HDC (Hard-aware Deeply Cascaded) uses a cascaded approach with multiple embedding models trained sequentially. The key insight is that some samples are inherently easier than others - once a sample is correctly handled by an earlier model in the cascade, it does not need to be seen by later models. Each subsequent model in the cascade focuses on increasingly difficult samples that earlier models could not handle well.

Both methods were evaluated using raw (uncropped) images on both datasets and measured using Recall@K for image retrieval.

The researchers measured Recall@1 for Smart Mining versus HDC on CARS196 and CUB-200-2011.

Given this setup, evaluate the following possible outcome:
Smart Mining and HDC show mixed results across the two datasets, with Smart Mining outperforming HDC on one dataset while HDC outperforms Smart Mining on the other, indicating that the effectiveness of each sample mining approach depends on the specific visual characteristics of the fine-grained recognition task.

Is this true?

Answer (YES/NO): NO